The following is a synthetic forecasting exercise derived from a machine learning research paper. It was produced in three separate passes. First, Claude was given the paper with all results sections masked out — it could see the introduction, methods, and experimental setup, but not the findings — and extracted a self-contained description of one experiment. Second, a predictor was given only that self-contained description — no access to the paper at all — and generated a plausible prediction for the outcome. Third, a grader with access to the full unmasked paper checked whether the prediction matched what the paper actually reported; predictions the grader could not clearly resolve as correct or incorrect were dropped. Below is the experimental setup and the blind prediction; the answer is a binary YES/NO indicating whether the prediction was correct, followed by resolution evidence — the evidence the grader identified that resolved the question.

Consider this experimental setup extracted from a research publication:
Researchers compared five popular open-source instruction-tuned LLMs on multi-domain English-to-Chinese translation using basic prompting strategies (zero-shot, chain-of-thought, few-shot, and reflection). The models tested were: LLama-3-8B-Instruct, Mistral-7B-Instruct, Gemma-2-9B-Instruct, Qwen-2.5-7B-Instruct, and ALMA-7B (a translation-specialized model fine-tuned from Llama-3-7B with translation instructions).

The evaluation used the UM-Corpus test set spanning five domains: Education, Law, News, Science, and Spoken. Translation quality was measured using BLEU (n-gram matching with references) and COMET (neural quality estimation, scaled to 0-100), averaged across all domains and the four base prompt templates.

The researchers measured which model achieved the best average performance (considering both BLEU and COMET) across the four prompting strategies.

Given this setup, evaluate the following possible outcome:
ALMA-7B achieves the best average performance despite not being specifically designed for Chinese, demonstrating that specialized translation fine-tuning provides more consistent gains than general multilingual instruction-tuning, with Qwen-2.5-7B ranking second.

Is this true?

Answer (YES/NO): NO